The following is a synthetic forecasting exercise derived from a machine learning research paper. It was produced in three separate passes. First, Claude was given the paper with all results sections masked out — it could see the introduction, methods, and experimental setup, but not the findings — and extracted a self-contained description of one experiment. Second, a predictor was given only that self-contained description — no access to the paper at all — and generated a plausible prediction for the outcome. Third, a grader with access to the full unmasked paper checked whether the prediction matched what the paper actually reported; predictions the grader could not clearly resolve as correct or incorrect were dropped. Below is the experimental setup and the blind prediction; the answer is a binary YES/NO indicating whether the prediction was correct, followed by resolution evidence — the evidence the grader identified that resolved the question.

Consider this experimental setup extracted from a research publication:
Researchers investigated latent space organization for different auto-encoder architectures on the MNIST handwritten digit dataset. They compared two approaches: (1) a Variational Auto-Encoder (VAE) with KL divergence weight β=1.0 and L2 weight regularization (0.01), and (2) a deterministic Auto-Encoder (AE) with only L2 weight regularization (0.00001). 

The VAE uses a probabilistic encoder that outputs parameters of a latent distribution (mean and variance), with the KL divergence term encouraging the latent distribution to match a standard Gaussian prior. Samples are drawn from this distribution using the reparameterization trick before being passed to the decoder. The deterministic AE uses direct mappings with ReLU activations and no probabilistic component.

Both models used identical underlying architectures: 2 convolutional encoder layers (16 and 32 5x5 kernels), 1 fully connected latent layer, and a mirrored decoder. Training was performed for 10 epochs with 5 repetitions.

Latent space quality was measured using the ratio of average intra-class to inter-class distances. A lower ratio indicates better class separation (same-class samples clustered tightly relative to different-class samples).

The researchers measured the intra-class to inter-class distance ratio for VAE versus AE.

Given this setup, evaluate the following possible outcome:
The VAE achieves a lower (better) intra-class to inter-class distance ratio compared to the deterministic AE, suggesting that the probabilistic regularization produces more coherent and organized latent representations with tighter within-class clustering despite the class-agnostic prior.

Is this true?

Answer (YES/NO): NO